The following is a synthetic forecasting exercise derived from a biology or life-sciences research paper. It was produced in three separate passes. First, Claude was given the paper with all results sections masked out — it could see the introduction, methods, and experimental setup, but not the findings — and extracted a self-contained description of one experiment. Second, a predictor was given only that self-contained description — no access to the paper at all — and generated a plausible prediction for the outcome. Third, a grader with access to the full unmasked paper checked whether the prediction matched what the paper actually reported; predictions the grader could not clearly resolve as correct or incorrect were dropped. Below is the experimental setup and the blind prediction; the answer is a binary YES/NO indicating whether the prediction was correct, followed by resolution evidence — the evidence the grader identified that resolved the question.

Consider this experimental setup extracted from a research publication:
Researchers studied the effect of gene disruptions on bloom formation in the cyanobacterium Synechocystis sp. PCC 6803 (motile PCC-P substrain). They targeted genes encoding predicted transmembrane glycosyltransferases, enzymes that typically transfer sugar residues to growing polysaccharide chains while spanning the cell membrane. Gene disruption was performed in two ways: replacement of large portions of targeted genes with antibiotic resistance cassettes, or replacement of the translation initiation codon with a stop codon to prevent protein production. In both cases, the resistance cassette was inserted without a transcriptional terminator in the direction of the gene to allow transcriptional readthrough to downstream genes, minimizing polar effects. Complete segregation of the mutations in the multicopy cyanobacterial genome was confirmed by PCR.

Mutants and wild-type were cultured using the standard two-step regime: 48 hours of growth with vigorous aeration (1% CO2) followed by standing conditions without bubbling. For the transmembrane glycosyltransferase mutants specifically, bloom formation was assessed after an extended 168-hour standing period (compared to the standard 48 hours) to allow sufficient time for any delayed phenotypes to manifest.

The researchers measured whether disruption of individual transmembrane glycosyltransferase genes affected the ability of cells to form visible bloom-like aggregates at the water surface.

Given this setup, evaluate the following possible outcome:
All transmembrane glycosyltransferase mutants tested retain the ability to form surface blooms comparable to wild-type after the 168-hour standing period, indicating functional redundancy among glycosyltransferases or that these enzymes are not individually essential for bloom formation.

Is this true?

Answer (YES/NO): NO